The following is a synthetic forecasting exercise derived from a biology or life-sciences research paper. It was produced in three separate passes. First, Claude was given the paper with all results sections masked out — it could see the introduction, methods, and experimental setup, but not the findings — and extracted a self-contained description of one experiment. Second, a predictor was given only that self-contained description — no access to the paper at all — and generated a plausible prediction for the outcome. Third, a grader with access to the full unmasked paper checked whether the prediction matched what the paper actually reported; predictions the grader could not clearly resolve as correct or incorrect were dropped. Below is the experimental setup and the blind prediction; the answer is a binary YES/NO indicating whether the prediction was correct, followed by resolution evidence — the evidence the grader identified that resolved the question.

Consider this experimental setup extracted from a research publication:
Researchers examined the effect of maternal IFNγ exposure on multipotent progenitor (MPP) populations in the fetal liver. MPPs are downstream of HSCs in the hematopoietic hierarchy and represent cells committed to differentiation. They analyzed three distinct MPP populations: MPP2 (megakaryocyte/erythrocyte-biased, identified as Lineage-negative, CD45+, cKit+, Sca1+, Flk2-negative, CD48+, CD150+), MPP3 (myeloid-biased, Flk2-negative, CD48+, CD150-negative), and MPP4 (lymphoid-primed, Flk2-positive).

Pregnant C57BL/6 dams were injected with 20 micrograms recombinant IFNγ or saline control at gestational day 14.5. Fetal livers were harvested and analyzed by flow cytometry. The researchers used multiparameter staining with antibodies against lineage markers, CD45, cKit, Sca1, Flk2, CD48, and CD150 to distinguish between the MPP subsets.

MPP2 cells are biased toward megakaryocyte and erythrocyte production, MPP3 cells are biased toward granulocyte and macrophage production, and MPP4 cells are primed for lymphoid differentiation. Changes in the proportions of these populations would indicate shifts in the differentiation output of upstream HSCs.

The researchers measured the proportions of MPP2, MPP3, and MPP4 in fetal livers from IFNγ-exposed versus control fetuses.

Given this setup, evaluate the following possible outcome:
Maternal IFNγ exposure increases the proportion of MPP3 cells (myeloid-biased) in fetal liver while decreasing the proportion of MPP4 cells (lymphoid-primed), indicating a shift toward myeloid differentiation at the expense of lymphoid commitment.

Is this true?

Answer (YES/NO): NO